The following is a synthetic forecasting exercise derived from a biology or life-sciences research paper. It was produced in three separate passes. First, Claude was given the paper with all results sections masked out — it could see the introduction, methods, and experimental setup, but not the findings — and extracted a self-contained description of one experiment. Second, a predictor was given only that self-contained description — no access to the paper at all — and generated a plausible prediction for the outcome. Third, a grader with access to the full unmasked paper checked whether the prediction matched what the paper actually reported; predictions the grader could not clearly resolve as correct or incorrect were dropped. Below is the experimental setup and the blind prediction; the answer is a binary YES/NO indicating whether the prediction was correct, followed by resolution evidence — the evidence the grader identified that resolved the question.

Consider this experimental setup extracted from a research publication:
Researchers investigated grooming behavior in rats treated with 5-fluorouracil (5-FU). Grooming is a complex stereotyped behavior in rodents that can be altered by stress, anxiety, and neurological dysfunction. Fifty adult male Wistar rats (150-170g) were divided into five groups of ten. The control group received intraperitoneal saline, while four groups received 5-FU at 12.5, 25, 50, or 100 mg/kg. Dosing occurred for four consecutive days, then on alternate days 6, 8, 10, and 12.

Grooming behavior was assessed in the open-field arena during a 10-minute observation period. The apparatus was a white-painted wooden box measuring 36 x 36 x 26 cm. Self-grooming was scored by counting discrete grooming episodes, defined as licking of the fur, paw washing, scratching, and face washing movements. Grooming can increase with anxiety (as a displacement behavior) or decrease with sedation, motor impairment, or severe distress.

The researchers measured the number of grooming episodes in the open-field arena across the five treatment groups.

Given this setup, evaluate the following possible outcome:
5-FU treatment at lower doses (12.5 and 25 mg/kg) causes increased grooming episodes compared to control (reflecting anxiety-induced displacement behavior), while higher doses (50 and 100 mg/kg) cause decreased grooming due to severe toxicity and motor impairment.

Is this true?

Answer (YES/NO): NO